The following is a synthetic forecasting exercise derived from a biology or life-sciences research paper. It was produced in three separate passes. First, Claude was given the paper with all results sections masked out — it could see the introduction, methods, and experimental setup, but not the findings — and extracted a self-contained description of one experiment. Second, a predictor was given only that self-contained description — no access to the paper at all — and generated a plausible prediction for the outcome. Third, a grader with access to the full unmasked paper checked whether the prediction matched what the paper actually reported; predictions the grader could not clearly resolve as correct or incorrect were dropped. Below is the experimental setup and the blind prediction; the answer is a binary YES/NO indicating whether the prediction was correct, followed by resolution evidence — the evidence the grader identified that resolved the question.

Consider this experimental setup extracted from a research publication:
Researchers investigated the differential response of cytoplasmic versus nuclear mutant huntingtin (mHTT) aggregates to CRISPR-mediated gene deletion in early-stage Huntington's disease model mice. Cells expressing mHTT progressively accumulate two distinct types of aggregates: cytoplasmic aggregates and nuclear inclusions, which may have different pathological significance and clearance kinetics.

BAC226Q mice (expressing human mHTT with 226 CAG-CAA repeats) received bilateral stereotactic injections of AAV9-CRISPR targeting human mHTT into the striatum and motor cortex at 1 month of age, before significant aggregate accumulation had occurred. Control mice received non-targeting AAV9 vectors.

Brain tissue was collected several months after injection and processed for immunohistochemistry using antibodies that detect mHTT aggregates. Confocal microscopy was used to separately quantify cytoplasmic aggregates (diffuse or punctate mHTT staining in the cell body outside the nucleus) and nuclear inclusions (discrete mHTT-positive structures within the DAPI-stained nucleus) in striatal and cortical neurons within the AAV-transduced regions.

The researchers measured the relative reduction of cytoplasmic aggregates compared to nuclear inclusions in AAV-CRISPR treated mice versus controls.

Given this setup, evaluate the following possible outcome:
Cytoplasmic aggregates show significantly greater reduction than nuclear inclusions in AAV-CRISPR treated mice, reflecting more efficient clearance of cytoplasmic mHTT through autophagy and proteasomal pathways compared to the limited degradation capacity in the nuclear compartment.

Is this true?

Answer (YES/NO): NO